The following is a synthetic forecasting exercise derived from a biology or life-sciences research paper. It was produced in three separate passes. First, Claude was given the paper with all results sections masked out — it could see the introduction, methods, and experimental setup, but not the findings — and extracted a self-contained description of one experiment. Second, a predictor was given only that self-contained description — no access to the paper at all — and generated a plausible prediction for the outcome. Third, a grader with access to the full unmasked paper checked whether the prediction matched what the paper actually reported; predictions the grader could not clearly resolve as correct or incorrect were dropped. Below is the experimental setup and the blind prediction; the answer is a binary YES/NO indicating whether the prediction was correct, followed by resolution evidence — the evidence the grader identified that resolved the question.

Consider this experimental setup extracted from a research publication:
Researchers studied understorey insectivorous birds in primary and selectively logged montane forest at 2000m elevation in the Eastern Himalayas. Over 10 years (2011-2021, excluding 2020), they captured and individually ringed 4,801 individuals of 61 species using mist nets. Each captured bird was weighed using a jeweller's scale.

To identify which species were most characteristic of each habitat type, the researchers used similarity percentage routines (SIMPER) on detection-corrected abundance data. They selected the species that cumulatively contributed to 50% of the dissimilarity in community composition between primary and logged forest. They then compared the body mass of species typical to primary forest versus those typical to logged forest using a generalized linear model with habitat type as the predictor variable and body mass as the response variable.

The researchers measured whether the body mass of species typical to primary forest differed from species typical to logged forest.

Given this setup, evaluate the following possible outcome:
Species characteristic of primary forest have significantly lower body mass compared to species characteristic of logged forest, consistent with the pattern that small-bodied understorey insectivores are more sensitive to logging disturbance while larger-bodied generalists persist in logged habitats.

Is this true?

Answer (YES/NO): NO